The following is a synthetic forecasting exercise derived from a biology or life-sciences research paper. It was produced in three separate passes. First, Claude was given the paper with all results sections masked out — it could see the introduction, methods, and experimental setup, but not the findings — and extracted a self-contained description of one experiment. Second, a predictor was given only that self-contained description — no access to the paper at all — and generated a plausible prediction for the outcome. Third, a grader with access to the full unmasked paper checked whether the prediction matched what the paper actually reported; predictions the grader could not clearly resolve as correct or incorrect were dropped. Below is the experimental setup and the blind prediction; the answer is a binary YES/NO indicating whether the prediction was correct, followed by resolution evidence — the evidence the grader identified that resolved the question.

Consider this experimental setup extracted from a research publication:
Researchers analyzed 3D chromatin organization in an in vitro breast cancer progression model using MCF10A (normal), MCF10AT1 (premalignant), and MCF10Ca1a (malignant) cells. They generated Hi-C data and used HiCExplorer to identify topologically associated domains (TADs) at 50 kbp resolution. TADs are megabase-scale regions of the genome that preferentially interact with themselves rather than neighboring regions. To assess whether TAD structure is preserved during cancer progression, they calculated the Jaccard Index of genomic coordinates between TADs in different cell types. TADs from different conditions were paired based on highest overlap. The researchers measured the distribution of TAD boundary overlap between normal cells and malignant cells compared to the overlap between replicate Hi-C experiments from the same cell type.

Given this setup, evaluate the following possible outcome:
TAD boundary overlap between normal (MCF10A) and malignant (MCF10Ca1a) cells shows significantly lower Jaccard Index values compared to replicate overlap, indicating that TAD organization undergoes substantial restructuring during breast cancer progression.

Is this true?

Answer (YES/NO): NO